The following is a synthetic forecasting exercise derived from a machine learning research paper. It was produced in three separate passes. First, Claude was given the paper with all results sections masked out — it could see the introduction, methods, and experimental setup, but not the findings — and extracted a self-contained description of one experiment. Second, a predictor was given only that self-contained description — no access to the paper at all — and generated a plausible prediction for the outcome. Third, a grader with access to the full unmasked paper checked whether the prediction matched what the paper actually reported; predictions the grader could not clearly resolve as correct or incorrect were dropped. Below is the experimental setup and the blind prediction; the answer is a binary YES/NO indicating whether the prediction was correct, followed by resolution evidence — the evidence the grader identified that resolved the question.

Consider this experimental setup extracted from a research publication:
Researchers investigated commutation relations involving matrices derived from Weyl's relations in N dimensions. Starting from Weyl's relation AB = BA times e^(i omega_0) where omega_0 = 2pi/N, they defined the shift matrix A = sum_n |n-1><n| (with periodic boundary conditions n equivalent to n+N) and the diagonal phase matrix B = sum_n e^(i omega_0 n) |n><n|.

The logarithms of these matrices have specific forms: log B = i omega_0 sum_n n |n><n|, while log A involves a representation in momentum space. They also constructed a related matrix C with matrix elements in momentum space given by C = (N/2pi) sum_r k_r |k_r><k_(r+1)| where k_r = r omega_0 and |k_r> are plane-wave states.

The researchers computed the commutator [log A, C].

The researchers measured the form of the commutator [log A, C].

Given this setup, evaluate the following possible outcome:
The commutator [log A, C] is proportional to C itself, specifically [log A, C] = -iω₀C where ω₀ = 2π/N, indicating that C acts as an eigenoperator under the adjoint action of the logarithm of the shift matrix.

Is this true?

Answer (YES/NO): NO